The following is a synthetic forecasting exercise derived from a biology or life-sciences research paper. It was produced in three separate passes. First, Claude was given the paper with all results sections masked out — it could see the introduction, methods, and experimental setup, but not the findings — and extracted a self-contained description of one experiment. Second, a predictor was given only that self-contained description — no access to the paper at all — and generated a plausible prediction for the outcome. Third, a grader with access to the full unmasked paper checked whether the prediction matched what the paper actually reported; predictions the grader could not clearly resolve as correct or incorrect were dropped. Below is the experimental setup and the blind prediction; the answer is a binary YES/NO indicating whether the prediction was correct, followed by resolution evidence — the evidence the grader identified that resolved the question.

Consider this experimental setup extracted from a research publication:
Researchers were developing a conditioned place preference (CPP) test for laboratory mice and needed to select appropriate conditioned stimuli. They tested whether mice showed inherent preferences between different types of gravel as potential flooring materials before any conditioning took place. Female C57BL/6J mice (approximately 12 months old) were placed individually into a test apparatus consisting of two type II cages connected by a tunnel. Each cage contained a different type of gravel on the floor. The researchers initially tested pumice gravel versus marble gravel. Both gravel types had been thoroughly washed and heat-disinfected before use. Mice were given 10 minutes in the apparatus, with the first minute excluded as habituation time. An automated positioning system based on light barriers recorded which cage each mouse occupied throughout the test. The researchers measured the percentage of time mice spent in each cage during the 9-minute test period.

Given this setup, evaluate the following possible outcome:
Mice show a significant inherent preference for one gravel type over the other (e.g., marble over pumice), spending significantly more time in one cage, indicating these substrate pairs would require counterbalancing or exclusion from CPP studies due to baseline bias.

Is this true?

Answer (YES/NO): YES